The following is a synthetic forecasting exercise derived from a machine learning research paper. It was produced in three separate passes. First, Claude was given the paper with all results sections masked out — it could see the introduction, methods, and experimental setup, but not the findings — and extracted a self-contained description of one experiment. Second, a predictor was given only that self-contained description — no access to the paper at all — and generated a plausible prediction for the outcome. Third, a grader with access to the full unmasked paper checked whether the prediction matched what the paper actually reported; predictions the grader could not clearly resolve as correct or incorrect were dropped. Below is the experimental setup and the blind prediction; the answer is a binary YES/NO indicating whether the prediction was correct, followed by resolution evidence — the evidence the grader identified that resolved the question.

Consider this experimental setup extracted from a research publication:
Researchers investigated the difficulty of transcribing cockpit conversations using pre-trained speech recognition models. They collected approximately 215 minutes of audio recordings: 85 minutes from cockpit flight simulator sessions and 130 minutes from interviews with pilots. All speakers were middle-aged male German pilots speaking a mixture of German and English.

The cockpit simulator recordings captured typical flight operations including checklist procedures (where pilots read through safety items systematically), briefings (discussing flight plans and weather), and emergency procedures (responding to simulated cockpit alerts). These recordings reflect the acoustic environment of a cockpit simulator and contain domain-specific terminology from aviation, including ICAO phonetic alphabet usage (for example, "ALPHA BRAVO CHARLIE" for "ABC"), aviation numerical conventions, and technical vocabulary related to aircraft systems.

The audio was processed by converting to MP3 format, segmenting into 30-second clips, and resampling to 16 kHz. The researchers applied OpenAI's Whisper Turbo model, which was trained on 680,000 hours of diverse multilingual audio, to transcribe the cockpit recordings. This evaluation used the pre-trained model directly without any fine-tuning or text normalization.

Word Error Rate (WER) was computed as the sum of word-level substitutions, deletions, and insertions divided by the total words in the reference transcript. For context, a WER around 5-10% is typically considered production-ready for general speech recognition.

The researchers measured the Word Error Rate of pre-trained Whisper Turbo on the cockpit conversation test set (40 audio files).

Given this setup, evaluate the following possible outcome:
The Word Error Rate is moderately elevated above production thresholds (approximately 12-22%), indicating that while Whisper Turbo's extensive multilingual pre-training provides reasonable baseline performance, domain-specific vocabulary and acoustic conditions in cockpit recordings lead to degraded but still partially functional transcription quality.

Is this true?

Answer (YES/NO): NO